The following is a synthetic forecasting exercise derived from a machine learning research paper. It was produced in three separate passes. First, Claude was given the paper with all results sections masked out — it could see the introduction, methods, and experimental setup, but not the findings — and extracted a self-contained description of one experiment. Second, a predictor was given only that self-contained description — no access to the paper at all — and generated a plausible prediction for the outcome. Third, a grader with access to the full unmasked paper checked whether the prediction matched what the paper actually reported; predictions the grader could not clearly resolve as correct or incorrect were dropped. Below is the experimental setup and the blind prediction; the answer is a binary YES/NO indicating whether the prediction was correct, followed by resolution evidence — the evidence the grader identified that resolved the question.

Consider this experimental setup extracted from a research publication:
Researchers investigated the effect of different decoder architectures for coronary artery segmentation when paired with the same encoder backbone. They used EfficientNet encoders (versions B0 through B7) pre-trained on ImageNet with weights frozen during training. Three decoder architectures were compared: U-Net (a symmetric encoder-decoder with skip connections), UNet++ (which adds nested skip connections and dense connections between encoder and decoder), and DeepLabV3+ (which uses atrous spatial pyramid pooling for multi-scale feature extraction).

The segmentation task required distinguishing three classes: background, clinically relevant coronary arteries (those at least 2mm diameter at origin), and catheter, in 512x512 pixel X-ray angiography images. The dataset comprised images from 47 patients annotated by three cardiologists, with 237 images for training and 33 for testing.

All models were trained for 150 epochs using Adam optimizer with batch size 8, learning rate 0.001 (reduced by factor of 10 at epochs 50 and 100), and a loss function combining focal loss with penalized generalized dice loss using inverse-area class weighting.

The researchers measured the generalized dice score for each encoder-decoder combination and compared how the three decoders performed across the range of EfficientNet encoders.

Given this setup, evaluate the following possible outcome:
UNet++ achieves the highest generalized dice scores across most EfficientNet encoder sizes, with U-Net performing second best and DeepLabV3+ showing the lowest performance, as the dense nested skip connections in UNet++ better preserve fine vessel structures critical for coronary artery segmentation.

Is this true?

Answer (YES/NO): NO